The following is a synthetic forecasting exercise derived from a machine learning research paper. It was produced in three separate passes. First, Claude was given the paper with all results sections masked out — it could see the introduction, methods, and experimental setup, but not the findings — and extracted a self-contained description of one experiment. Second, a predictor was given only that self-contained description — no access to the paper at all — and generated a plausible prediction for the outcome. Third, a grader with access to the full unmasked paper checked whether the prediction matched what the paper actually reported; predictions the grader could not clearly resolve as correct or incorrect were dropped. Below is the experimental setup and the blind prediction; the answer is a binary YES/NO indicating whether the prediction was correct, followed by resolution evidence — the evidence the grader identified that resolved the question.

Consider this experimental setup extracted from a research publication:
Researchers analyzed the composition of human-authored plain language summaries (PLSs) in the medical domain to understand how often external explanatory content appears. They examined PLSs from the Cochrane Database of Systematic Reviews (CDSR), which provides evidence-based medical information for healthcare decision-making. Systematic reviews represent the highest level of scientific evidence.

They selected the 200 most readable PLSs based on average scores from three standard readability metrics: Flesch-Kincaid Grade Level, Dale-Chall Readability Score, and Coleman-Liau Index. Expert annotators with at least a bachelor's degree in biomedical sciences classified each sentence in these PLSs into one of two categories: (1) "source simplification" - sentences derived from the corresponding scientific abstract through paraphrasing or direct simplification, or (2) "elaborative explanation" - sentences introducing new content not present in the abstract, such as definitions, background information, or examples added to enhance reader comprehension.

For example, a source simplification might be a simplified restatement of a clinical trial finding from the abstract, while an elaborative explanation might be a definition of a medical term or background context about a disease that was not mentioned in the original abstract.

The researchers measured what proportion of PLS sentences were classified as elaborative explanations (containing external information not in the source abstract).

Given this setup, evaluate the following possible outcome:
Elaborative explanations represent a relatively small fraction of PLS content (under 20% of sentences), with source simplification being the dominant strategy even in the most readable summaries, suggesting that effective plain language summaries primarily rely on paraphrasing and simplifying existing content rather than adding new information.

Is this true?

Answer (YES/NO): NO